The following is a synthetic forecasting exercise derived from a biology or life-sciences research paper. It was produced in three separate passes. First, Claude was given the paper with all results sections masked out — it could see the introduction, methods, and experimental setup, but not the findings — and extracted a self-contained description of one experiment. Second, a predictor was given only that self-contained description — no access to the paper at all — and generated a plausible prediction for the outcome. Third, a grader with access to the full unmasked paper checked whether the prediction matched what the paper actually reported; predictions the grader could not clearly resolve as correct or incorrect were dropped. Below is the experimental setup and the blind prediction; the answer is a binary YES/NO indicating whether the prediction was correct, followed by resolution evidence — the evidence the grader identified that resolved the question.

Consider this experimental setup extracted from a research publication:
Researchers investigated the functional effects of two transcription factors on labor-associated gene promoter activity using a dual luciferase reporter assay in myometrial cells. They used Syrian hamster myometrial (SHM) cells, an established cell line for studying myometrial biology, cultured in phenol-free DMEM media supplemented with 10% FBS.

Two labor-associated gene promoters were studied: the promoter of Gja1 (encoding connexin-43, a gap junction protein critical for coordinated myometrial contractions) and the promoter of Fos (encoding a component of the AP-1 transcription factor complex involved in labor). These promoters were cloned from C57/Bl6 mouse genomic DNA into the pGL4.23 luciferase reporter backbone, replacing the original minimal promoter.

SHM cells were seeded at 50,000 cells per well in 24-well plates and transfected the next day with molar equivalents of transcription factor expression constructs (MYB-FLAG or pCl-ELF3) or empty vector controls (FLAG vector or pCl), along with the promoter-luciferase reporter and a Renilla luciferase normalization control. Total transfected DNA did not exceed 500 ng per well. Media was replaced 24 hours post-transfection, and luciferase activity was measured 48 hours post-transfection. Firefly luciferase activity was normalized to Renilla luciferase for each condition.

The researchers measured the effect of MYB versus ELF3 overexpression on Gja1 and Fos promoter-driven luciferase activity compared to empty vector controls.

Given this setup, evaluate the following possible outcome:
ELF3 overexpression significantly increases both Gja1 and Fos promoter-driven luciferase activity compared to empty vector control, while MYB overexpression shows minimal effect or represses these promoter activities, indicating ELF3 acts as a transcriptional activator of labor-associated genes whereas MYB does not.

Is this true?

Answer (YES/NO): NO